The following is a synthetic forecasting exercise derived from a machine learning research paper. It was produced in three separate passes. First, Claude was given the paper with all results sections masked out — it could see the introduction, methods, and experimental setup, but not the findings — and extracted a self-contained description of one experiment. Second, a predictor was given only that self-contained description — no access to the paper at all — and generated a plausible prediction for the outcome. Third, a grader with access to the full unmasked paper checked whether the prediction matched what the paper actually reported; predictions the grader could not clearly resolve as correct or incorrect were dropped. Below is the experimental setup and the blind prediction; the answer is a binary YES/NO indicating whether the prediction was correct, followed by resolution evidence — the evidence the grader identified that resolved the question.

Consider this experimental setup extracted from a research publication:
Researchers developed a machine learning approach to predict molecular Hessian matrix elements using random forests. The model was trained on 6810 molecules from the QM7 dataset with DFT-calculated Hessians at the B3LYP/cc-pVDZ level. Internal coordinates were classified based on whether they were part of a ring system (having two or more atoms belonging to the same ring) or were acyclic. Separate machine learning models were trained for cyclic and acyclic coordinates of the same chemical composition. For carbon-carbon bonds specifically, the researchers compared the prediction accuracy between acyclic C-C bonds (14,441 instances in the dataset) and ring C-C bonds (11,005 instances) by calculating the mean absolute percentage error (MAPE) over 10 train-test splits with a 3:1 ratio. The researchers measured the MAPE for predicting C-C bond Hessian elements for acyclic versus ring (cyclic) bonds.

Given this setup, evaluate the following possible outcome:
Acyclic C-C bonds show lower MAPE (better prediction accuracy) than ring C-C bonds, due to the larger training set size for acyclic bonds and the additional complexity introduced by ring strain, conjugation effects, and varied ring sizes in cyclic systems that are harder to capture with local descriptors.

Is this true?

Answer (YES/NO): YES